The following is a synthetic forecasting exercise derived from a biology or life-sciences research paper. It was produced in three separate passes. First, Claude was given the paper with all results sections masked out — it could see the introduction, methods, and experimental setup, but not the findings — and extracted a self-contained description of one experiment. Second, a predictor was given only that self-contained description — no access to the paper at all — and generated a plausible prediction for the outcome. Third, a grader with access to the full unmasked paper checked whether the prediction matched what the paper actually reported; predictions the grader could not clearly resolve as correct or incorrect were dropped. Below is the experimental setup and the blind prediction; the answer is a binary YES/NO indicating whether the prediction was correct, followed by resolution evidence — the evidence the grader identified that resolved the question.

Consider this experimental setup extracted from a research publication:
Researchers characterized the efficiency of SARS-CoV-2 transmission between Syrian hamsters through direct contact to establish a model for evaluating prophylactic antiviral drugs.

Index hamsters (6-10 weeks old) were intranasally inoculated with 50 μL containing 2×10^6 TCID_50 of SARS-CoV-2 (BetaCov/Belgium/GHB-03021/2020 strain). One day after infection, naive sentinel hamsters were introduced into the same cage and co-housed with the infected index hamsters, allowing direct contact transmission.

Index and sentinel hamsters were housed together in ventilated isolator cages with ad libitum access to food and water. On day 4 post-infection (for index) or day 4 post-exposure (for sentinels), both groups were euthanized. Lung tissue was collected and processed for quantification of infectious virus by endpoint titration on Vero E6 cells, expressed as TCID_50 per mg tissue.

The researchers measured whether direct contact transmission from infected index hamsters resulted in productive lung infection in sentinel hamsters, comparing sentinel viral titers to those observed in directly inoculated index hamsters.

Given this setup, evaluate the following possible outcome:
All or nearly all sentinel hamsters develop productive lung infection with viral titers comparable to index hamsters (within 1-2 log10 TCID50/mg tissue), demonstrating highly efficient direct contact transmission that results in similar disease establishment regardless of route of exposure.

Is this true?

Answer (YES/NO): NO